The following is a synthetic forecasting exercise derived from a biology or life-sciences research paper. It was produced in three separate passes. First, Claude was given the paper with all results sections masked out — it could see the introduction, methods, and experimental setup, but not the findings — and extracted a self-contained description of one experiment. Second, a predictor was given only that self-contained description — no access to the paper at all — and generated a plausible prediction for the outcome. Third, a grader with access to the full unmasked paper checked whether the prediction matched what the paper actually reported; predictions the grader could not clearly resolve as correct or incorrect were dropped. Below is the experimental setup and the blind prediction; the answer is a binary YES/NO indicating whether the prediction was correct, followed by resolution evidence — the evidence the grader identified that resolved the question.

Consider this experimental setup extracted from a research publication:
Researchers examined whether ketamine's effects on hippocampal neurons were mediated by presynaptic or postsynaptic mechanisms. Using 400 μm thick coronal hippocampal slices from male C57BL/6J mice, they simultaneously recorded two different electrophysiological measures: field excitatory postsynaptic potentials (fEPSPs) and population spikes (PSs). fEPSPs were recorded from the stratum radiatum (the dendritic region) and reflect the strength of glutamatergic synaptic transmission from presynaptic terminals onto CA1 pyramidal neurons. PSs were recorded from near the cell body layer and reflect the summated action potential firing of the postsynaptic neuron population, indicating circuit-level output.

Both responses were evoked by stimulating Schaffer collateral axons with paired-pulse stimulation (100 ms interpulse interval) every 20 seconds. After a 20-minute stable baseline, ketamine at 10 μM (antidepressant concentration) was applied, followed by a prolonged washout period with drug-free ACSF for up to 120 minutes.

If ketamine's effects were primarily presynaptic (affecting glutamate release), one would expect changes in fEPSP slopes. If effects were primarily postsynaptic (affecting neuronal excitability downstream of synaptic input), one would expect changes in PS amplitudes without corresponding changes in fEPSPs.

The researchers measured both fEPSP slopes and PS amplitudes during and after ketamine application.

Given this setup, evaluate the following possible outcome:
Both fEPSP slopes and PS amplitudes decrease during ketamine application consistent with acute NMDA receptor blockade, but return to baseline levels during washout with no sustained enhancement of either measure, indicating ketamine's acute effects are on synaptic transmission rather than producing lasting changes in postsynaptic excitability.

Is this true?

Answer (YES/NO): NO